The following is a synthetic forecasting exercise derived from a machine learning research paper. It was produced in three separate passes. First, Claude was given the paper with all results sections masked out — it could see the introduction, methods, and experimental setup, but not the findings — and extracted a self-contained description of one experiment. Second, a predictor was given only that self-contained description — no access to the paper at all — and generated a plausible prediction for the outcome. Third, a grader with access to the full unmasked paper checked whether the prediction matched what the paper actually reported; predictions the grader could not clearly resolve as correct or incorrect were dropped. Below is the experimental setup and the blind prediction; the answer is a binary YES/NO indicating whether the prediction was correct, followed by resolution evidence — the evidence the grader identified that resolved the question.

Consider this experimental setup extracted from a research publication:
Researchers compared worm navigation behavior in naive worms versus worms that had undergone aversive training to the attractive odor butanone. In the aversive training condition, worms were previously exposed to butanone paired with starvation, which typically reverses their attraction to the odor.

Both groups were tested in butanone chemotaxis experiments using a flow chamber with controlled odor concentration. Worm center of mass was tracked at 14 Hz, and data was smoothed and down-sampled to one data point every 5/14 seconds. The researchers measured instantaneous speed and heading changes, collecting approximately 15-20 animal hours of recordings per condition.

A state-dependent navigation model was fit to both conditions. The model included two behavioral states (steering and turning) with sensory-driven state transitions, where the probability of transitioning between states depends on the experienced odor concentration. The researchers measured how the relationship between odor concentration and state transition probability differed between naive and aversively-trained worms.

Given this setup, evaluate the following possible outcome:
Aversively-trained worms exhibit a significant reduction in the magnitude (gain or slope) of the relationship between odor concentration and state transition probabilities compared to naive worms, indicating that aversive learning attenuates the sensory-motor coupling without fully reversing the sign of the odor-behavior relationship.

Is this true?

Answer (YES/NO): YES